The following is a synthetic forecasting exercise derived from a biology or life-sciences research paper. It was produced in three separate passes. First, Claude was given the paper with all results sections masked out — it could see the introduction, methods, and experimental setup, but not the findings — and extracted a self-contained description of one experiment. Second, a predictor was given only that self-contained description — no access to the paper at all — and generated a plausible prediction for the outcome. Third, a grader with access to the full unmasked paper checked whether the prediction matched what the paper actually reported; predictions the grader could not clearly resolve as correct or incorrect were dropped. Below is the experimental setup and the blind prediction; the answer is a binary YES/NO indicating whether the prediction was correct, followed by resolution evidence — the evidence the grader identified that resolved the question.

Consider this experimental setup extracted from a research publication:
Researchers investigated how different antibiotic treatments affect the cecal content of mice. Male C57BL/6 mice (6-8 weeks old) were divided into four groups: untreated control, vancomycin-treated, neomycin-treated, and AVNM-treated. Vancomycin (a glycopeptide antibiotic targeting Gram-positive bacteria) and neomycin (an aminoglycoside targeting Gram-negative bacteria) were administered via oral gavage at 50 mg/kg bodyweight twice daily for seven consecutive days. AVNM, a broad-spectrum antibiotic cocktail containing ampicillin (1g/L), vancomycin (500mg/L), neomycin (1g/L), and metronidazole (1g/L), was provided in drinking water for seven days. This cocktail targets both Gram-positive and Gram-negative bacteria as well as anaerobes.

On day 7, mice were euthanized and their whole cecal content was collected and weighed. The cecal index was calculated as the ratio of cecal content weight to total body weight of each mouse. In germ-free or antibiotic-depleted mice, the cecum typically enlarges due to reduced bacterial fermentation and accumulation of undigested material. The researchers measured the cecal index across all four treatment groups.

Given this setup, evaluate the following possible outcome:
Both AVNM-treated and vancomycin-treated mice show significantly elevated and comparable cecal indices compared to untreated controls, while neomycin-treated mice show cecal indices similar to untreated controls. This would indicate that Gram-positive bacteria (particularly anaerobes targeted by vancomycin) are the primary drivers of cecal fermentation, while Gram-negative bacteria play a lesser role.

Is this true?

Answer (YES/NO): NO